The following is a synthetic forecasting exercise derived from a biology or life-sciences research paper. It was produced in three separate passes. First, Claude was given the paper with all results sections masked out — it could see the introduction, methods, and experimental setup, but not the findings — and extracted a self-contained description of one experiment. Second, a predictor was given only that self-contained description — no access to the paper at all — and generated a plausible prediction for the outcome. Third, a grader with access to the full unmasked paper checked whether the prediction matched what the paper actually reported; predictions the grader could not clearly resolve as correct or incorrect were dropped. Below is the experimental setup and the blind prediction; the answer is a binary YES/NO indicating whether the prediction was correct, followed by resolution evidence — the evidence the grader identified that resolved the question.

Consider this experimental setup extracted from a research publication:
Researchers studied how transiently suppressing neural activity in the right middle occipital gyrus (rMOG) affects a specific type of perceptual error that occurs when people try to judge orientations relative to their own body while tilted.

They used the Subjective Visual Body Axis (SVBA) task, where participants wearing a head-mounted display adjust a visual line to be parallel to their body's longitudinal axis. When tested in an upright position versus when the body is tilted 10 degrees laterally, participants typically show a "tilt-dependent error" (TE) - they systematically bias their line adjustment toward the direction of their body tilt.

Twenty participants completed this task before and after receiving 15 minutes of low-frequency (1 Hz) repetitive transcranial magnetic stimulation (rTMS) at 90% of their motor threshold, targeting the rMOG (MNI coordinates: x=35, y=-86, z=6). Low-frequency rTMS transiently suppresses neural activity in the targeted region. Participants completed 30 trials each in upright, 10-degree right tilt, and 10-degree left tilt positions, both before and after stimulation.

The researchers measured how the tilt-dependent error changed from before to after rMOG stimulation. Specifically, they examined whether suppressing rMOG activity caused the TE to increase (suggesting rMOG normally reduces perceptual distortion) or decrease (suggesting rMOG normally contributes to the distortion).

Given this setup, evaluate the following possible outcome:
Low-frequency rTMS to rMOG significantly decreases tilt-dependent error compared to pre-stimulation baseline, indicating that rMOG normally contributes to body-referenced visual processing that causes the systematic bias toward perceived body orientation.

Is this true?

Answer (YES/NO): YES